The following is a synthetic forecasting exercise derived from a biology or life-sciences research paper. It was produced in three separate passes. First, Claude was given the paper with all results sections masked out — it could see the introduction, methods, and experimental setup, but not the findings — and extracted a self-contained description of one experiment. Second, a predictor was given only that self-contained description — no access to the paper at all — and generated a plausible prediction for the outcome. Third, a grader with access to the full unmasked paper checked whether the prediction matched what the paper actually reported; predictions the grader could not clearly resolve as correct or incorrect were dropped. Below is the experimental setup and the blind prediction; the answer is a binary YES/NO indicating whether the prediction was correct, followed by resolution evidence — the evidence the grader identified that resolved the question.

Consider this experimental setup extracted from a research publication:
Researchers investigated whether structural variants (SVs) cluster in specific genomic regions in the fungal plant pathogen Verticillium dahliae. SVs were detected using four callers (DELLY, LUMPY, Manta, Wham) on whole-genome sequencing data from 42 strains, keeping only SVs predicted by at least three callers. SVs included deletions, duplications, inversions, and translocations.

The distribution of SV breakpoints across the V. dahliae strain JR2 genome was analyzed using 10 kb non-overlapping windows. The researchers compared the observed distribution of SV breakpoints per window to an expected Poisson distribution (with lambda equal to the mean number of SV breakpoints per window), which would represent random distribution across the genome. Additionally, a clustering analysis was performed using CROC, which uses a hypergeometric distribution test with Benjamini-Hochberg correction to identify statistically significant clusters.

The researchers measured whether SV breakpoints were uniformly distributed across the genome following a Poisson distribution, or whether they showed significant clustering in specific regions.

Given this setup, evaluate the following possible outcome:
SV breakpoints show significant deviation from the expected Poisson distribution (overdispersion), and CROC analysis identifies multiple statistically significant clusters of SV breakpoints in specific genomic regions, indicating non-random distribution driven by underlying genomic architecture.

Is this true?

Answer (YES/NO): YES